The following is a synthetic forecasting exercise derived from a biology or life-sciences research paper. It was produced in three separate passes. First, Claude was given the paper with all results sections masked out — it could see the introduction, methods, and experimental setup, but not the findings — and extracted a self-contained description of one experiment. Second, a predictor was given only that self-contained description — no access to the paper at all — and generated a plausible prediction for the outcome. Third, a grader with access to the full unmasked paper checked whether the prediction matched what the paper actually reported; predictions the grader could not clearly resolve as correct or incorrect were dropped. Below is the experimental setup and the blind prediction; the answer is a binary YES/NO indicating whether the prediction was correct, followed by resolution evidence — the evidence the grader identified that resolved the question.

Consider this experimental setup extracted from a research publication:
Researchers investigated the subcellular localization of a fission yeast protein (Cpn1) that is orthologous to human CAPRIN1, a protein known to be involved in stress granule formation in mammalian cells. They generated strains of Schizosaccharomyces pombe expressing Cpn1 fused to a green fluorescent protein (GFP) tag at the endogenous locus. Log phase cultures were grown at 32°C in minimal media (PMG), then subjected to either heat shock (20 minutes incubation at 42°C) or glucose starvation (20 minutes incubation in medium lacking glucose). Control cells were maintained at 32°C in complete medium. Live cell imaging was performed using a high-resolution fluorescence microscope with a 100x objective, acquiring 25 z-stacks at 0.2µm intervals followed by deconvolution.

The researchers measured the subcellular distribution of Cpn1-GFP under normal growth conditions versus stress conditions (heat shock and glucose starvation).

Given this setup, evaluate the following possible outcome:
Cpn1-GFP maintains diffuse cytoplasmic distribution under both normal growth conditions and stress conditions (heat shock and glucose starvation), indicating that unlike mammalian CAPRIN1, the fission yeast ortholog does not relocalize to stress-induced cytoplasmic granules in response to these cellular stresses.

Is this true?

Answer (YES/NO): NO